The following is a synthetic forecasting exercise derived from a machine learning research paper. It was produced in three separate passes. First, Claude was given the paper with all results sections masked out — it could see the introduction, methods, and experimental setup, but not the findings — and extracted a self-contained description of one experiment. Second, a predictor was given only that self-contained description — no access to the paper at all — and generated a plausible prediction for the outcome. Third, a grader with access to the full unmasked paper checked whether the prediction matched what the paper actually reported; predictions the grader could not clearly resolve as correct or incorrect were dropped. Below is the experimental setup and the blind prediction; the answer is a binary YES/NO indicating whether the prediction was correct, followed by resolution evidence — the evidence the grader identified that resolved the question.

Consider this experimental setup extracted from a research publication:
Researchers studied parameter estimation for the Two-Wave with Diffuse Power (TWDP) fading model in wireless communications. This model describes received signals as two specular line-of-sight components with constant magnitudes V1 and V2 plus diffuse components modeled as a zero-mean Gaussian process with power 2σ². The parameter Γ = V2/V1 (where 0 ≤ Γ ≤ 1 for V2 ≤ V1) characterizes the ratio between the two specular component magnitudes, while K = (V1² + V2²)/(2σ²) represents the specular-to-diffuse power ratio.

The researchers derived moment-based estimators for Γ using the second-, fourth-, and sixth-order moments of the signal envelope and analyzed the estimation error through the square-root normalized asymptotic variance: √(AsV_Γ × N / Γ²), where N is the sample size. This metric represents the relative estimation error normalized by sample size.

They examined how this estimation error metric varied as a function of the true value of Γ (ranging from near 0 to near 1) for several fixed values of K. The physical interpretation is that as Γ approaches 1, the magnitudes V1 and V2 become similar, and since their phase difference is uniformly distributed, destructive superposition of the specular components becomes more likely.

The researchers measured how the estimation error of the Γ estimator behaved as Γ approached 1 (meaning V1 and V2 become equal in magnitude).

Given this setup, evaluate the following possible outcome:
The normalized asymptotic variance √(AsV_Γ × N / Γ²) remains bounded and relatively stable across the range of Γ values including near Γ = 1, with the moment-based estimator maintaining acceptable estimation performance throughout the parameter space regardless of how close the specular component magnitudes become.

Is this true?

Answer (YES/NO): NO